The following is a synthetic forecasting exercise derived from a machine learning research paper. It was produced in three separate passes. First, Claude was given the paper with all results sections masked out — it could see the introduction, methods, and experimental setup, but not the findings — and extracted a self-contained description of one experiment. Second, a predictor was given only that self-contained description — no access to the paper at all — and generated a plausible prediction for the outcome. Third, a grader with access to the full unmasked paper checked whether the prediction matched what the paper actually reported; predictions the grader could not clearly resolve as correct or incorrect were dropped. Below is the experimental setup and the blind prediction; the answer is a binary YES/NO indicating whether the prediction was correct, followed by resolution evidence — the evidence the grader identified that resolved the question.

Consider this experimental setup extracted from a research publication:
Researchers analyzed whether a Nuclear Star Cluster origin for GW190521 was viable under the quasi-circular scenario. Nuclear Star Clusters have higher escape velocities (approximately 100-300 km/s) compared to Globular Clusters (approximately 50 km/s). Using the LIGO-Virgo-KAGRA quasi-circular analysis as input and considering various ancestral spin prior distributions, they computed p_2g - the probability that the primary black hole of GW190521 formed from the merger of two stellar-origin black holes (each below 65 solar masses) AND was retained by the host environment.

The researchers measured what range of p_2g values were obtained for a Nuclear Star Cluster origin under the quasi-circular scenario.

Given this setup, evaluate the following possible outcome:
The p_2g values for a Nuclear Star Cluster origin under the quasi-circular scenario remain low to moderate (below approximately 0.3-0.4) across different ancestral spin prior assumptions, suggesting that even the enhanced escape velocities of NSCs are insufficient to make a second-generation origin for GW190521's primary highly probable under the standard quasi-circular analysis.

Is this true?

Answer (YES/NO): NO